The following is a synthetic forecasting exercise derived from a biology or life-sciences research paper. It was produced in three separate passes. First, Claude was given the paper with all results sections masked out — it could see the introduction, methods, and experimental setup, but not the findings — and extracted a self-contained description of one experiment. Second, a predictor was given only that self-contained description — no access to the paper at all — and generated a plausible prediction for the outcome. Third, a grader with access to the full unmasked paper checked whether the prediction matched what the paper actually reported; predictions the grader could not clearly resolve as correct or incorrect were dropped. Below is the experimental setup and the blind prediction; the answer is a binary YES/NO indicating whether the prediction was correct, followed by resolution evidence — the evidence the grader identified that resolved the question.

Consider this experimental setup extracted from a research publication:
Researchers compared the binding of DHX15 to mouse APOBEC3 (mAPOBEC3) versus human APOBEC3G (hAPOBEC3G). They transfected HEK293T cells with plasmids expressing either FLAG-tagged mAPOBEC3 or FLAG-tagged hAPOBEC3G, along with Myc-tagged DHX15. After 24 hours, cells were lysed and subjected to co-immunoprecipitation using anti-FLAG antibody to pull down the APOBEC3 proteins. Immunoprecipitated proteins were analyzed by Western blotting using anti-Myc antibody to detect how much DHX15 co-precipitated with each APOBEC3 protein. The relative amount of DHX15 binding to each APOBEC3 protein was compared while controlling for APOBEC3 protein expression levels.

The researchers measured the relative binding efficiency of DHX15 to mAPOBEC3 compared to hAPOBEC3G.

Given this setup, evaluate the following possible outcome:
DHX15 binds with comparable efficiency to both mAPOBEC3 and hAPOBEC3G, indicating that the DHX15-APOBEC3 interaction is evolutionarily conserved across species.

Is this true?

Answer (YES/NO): NO